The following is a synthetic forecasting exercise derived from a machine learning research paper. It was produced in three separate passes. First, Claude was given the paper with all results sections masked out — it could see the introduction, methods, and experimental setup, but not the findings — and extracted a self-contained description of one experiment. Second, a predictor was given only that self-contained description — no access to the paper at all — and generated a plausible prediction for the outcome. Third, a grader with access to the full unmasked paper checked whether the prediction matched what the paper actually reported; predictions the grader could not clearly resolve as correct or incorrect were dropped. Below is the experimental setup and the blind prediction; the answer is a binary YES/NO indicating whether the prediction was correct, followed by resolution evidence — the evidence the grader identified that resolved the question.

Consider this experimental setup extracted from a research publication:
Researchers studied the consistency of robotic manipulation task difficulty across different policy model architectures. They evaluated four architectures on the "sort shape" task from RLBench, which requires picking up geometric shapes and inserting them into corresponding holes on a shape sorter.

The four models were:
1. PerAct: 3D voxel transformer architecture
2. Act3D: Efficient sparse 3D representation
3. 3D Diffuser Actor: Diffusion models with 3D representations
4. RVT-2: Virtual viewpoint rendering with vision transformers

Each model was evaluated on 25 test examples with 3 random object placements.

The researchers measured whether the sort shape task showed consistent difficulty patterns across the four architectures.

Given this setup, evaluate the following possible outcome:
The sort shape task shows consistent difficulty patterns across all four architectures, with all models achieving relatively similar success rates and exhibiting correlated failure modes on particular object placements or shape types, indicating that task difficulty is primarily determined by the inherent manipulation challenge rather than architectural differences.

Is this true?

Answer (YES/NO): NO